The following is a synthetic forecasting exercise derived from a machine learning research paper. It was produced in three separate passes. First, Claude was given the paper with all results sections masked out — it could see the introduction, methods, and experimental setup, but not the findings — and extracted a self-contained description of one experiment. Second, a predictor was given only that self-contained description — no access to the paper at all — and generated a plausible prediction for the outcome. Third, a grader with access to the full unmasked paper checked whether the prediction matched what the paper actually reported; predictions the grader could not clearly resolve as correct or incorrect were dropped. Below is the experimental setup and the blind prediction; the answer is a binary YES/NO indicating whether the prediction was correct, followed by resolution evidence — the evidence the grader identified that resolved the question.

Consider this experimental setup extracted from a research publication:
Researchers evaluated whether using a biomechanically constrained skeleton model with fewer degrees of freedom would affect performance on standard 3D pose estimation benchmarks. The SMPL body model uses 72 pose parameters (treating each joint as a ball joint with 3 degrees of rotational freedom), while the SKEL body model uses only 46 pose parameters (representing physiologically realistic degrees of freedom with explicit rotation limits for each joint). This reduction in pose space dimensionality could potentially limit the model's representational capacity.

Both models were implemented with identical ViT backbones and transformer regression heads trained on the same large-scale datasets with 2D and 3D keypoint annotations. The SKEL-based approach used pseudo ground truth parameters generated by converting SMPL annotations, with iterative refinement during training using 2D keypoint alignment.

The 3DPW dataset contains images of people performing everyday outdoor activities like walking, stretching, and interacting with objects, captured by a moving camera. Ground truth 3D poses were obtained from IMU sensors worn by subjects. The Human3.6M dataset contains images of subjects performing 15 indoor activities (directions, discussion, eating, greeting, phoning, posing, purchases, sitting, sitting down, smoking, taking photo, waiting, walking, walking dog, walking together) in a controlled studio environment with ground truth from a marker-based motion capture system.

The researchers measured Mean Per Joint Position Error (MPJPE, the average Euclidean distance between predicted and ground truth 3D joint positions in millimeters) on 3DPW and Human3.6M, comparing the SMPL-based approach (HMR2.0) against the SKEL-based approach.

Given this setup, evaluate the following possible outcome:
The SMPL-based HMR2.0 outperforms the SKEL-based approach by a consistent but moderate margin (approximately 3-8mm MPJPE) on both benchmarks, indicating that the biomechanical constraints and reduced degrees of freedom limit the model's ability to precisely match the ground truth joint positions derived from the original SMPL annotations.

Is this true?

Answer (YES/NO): NO